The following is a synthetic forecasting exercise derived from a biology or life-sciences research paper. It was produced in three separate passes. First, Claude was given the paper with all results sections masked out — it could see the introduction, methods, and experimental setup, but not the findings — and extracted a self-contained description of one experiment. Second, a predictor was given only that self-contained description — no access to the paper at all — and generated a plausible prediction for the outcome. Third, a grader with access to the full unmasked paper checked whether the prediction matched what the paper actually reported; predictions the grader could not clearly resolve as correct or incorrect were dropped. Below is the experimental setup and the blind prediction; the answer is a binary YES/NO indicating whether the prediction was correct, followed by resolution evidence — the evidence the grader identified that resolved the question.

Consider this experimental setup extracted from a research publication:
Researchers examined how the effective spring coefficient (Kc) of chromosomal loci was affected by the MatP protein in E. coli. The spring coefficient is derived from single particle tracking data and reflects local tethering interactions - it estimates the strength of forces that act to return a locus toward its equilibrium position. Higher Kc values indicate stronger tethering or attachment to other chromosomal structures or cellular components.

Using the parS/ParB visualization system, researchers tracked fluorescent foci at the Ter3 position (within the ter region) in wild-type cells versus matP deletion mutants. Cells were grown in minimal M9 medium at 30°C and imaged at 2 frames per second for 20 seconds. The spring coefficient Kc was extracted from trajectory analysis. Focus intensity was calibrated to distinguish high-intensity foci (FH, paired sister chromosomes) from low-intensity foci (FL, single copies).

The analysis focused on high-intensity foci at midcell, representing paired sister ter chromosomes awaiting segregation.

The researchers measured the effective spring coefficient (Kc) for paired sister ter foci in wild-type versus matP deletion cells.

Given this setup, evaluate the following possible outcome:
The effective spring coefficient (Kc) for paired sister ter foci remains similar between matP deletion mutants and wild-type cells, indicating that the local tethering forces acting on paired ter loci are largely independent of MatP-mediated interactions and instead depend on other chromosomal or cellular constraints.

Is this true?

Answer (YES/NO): NO